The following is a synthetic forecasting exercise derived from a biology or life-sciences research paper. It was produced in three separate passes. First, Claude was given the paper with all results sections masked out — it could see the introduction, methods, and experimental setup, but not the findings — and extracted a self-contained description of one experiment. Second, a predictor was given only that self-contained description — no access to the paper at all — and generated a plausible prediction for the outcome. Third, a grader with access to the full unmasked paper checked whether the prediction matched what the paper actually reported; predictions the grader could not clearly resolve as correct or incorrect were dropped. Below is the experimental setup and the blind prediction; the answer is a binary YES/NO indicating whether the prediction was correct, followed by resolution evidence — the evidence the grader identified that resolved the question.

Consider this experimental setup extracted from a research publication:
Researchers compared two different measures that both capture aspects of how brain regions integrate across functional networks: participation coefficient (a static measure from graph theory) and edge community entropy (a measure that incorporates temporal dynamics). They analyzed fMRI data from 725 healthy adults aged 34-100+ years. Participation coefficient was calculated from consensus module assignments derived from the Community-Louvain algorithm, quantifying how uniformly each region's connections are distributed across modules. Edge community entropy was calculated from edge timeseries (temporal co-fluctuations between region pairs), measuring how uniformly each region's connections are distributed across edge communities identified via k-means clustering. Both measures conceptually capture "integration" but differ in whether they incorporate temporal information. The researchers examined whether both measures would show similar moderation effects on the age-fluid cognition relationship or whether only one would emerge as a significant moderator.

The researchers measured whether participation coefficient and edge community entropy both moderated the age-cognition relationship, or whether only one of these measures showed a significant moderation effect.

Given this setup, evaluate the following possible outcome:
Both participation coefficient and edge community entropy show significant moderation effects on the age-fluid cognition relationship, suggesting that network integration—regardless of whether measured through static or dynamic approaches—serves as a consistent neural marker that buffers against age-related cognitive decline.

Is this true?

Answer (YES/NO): NO